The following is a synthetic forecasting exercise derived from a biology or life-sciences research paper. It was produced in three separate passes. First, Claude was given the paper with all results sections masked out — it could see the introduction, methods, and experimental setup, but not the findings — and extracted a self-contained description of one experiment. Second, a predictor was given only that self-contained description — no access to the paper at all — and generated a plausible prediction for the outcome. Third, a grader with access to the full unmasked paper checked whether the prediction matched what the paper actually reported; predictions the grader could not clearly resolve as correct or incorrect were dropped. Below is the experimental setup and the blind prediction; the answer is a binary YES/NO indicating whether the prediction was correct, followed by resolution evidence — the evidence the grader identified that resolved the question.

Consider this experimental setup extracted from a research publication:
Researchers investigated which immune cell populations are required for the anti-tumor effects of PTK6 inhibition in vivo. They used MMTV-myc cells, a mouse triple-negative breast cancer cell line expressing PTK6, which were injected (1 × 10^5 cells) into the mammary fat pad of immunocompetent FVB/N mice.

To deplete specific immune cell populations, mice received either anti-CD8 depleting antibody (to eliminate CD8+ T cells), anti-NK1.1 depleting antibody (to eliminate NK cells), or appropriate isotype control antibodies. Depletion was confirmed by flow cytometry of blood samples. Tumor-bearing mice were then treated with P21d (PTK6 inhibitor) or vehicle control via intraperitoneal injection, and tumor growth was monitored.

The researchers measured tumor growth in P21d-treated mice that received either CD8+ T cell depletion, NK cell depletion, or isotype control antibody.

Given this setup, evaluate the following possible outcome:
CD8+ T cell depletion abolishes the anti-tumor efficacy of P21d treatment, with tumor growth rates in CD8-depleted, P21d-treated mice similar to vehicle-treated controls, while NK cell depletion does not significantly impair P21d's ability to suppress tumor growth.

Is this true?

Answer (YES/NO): NO